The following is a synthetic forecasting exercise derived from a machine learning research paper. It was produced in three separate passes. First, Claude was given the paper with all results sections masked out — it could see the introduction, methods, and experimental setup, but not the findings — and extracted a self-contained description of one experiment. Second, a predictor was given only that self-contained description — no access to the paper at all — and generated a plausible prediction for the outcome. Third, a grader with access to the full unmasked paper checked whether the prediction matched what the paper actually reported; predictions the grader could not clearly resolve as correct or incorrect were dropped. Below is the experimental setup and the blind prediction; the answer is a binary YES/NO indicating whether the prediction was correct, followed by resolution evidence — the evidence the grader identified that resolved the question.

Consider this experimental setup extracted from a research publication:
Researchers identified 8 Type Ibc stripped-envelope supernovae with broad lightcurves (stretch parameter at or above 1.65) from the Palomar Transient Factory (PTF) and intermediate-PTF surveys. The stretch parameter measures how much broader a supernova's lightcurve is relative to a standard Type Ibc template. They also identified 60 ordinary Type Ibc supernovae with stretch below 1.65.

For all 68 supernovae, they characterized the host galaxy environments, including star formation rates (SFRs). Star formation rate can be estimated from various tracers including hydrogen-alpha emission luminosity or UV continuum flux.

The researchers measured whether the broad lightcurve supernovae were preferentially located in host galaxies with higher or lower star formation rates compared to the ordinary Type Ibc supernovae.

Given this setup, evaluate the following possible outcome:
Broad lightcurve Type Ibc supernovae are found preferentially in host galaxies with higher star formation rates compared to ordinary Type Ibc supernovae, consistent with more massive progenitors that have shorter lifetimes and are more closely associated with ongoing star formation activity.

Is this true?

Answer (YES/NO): YES